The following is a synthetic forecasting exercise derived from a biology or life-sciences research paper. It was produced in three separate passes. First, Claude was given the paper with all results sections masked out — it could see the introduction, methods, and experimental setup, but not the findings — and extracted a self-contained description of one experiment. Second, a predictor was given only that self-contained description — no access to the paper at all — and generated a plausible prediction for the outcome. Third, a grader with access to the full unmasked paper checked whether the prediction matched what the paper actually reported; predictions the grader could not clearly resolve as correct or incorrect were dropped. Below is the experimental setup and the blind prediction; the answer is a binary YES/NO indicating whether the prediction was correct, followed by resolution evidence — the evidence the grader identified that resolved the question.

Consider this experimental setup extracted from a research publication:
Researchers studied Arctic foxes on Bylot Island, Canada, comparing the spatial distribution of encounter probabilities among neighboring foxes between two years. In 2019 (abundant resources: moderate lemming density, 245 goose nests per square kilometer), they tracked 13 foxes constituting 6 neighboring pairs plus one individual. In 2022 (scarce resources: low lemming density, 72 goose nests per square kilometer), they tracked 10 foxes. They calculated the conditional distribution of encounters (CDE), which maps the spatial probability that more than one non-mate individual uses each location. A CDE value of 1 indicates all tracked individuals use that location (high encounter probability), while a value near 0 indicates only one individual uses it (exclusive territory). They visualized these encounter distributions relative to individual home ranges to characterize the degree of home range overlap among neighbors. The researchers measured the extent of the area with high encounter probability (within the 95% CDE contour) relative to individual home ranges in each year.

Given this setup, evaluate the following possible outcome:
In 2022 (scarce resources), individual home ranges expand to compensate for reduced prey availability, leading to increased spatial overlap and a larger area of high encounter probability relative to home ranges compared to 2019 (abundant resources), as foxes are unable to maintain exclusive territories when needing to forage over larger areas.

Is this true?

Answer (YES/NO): NO